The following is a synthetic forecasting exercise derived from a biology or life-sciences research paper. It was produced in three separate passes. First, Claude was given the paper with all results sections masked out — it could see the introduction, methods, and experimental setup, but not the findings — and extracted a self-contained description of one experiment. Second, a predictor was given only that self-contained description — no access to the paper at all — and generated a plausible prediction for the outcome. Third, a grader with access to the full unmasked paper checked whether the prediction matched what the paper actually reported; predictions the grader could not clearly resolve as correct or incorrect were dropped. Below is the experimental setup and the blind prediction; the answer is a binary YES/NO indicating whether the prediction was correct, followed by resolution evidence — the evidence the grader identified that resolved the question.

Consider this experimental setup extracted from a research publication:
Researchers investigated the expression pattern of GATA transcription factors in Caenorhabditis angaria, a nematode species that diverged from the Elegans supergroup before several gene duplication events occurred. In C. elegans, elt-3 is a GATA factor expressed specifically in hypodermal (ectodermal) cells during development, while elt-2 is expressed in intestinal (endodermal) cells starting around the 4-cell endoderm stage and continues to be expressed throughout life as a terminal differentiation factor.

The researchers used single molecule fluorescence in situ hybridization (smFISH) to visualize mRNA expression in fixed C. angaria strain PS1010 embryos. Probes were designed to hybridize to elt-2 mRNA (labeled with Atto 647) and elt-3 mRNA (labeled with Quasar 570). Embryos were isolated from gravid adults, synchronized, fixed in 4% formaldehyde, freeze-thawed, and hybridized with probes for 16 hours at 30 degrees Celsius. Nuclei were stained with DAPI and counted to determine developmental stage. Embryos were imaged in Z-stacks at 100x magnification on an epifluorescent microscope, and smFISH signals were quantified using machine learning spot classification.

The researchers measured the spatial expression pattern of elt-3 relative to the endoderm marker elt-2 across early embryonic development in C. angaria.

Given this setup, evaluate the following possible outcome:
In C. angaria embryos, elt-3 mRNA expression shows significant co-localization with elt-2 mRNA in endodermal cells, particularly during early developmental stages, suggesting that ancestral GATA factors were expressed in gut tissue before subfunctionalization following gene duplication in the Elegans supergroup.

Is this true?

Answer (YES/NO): NO